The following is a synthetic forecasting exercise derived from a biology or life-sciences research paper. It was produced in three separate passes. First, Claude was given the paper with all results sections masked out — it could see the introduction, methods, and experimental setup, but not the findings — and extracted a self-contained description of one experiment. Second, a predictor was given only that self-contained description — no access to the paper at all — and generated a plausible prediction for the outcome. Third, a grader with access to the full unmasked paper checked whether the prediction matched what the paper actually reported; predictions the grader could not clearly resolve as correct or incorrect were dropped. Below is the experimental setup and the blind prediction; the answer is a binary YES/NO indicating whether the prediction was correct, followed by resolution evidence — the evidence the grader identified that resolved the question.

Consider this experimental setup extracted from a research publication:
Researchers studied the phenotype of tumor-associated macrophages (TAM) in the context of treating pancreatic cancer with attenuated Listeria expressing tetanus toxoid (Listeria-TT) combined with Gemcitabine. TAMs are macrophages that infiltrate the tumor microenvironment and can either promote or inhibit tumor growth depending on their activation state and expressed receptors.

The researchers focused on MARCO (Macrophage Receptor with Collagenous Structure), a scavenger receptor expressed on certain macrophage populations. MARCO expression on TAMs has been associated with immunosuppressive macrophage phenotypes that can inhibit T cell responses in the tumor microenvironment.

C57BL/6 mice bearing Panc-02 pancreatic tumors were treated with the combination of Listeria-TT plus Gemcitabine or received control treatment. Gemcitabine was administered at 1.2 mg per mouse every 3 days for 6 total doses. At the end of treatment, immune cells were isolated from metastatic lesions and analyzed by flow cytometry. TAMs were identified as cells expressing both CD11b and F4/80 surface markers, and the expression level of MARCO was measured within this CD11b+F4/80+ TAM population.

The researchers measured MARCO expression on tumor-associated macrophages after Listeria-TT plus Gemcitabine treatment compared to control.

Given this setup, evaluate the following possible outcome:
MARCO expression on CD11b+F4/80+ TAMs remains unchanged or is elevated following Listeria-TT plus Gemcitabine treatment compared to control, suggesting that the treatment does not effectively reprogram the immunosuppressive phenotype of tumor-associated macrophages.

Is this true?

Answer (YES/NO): NO